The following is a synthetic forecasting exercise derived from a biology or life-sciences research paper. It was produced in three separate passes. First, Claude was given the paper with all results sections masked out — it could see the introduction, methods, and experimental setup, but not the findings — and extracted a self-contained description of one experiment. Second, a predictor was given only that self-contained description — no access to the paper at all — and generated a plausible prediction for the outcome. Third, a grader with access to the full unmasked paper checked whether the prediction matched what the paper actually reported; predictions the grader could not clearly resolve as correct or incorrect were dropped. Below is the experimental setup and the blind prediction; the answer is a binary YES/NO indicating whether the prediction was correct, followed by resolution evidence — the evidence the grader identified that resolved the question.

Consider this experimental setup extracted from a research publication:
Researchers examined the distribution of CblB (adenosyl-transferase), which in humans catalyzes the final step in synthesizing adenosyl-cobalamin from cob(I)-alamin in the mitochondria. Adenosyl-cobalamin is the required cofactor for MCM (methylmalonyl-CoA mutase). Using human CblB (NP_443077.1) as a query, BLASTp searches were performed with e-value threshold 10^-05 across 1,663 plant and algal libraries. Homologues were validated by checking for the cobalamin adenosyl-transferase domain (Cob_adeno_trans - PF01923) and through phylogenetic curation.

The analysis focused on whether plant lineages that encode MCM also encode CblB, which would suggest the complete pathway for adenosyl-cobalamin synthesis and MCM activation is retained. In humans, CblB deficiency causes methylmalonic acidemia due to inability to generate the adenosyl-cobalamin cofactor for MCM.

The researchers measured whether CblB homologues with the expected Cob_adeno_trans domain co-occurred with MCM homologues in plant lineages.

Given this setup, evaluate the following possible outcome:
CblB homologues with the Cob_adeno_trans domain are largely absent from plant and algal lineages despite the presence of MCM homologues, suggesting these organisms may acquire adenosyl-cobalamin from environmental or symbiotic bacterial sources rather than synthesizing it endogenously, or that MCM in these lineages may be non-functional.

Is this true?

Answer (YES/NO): NO